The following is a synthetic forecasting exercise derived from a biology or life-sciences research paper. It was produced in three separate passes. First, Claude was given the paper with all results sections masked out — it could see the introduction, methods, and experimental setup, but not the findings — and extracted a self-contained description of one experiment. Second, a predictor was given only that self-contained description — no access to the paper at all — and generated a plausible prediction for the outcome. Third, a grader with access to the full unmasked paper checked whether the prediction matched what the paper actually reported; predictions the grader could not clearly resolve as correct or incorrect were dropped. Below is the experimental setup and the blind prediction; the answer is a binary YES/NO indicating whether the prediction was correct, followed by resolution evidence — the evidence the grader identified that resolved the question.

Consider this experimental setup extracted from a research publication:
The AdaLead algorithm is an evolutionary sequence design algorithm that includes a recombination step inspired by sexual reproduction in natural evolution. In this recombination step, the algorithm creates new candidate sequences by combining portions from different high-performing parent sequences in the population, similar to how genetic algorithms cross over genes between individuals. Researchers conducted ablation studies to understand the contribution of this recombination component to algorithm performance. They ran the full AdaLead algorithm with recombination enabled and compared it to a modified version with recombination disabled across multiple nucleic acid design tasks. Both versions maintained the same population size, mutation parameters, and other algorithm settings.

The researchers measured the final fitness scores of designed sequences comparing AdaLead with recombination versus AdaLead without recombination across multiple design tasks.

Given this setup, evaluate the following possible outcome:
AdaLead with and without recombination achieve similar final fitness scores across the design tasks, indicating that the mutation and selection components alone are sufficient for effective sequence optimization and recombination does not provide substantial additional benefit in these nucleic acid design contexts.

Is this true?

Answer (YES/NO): NO